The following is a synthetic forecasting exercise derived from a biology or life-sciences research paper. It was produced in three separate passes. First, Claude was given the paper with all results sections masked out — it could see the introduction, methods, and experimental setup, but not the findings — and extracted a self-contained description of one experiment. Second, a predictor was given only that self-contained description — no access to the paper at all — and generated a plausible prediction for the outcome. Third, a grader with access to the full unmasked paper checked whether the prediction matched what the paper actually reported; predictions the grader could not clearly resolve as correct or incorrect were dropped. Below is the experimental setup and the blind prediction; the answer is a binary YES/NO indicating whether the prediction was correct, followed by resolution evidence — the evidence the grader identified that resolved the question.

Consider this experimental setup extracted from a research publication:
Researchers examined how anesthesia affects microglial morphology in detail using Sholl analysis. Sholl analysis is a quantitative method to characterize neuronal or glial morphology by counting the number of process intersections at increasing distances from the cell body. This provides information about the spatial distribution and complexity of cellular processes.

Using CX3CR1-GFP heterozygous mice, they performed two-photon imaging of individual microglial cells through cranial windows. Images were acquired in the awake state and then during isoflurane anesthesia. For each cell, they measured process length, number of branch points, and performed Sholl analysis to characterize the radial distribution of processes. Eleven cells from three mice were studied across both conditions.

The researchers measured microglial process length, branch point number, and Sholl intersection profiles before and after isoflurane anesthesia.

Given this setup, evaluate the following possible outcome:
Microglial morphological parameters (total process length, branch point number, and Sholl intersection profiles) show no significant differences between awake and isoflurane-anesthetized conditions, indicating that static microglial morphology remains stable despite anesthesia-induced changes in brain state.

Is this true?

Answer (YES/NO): NO